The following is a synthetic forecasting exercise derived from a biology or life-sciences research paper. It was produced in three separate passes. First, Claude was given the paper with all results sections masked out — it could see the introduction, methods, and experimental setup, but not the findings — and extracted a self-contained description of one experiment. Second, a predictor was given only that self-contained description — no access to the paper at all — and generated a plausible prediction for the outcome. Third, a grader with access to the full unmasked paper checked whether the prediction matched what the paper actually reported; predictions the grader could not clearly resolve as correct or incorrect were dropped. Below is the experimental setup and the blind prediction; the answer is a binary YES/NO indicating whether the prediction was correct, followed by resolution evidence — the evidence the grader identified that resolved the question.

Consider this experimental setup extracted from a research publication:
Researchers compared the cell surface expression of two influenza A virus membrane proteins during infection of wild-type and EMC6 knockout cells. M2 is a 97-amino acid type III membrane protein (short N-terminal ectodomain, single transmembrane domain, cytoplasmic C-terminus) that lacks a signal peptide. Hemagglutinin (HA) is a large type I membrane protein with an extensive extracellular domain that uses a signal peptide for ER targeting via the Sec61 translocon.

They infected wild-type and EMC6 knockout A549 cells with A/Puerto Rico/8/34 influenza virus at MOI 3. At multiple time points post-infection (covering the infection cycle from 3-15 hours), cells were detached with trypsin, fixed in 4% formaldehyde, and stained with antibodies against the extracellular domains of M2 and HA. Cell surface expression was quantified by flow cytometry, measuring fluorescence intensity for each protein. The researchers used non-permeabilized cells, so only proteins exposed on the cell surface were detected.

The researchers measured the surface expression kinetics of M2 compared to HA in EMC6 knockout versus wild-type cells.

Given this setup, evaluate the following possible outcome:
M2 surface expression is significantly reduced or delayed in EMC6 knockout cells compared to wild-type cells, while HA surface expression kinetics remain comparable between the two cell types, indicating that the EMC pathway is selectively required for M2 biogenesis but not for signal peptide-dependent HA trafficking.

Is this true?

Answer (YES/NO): YES